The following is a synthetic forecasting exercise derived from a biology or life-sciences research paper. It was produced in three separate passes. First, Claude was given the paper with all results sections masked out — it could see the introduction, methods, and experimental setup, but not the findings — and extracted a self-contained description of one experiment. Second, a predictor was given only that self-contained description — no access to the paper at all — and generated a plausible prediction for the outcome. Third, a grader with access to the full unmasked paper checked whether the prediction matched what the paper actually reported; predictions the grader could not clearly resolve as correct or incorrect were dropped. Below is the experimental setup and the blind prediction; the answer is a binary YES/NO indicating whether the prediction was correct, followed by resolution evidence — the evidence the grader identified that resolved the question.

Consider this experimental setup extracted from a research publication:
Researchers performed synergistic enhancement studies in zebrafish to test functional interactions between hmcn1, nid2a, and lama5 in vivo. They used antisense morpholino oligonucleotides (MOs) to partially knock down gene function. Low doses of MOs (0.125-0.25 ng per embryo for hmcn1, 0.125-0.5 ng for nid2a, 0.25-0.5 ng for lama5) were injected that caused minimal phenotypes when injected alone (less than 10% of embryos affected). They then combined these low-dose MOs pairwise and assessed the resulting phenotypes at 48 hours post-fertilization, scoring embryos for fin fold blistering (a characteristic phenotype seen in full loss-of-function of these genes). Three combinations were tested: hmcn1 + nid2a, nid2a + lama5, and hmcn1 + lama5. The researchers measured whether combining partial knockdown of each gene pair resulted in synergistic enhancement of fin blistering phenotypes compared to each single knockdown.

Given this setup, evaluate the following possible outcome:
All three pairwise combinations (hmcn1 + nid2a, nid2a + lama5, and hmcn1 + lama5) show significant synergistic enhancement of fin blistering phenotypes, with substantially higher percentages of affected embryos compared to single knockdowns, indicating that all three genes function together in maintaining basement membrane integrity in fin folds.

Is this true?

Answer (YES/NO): NO